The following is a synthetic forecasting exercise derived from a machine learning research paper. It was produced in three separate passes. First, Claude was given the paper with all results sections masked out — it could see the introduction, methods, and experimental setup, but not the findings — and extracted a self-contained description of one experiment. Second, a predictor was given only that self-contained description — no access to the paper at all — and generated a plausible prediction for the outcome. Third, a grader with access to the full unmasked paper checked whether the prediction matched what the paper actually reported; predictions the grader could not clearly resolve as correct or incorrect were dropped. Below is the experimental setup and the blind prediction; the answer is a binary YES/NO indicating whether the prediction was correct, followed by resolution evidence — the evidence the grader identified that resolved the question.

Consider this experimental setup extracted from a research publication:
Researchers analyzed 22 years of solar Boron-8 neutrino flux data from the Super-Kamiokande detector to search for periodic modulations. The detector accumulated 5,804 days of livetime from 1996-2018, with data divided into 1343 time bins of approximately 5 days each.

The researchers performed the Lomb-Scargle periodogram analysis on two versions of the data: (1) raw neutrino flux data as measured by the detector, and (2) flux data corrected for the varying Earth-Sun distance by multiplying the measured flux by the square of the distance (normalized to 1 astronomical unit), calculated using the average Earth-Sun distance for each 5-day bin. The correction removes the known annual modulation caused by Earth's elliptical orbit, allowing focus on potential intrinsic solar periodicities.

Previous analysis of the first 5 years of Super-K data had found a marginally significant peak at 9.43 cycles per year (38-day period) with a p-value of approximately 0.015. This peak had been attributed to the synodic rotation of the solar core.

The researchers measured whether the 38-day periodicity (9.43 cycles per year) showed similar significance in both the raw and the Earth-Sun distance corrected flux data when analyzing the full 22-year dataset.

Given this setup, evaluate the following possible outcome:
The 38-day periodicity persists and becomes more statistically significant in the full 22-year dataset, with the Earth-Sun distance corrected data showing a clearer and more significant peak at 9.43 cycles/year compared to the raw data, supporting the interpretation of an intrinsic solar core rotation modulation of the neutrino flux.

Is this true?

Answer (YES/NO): NO